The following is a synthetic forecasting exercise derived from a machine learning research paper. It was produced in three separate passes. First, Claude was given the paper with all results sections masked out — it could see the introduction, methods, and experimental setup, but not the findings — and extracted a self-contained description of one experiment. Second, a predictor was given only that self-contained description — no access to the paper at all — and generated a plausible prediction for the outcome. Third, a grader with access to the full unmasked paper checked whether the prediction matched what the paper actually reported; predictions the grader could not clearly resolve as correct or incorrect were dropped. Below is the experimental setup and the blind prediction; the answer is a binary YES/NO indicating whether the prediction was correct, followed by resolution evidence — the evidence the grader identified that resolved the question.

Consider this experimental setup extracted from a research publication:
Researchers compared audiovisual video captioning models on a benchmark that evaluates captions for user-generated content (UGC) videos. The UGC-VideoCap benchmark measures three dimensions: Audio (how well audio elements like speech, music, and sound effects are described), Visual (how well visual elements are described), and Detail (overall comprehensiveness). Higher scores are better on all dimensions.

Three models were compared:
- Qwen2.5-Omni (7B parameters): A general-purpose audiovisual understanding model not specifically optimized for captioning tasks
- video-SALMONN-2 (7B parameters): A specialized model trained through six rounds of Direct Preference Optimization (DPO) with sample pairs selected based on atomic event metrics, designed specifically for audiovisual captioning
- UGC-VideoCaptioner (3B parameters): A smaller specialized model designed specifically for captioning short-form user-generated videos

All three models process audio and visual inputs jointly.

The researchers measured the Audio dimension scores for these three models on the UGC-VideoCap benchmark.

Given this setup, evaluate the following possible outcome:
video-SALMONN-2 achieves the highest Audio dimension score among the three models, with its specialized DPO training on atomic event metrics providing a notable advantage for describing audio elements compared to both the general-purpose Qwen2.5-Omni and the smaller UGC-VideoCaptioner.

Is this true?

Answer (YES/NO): YES